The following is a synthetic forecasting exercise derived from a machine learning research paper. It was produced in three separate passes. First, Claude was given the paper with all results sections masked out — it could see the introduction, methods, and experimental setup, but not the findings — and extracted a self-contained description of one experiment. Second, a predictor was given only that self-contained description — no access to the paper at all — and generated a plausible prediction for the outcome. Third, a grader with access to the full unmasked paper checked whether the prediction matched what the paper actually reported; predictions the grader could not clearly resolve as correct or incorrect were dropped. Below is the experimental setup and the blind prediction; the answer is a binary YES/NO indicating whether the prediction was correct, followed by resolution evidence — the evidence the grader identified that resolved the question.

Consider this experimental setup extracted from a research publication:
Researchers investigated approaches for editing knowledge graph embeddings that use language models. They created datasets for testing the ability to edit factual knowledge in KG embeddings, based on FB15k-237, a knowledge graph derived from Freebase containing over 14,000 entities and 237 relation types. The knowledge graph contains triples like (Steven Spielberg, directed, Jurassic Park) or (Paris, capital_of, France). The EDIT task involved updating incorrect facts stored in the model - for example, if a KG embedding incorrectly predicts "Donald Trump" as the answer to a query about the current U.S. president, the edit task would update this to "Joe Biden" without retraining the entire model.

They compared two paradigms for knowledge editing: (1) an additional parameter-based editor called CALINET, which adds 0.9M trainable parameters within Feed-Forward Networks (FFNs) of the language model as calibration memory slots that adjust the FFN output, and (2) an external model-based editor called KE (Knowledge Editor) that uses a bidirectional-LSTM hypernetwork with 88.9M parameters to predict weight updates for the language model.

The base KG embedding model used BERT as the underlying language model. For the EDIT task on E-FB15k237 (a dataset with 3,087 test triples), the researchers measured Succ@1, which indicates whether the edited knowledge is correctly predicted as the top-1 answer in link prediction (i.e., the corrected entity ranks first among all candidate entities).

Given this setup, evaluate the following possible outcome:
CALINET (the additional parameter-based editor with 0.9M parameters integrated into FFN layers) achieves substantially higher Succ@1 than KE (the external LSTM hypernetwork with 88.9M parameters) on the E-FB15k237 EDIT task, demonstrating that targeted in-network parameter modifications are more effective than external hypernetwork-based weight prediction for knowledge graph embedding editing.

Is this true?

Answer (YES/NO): NO